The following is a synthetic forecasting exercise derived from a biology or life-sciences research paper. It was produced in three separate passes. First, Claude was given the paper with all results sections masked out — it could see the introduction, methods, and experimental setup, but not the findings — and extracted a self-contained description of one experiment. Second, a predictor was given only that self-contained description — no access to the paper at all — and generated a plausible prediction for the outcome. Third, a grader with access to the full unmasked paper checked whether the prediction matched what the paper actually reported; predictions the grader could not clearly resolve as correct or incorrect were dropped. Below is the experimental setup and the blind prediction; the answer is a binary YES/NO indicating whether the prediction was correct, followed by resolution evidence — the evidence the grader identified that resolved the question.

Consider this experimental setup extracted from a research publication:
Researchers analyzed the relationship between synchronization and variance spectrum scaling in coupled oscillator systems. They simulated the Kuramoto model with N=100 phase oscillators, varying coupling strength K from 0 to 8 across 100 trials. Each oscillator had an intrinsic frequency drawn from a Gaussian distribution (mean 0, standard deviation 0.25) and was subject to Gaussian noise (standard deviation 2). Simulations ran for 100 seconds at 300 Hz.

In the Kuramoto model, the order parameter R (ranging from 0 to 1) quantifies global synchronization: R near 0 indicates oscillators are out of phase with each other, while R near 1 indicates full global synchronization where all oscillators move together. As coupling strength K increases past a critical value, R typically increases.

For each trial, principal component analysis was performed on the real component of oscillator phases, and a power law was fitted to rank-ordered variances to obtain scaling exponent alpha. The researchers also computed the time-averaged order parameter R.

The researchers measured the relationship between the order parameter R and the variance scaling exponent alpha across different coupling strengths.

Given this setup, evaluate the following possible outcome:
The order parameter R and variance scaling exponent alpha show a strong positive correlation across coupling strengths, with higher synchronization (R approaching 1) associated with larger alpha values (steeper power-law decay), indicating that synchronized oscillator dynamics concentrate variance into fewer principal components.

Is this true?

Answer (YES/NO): YES